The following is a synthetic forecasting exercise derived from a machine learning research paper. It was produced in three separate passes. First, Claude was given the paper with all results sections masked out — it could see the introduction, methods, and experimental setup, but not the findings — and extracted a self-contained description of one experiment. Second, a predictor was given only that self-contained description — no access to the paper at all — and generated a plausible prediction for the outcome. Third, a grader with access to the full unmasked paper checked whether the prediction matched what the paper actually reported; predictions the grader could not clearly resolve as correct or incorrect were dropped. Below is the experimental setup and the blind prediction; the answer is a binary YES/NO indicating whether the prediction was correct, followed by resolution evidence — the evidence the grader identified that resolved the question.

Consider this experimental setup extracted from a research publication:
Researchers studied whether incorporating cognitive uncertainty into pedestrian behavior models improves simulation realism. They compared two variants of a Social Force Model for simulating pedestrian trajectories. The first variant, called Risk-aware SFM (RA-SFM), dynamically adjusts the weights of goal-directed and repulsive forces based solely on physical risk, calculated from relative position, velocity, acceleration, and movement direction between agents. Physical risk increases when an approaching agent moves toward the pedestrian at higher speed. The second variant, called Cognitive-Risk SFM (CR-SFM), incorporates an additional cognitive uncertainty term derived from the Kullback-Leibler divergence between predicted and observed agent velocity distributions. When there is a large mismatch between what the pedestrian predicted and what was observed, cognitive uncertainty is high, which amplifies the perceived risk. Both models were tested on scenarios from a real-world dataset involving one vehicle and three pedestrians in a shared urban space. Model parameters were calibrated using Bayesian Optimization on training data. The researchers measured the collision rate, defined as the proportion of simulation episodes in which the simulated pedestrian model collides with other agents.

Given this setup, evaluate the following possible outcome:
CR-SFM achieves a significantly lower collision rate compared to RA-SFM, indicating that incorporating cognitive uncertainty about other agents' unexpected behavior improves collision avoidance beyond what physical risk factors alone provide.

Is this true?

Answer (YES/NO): YES